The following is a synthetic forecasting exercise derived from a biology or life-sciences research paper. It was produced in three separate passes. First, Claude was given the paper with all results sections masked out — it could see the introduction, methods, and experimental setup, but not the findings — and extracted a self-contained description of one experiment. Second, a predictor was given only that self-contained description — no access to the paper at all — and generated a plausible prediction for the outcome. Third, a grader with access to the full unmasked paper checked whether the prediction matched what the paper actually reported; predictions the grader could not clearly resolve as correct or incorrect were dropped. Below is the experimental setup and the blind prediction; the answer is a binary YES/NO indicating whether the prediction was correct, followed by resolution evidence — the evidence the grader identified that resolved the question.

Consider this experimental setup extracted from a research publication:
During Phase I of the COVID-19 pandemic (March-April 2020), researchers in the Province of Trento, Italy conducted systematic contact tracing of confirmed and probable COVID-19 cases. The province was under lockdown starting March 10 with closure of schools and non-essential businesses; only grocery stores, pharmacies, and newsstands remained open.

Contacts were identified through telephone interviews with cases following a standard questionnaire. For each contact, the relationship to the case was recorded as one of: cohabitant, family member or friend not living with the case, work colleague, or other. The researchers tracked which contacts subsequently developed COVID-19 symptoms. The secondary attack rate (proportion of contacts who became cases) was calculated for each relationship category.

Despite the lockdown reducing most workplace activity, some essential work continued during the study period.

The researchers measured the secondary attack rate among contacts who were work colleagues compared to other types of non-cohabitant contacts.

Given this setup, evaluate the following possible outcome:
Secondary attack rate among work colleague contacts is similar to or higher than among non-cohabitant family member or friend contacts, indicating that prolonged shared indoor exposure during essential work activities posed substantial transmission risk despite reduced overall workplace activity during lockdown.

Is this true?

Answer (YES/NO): YES